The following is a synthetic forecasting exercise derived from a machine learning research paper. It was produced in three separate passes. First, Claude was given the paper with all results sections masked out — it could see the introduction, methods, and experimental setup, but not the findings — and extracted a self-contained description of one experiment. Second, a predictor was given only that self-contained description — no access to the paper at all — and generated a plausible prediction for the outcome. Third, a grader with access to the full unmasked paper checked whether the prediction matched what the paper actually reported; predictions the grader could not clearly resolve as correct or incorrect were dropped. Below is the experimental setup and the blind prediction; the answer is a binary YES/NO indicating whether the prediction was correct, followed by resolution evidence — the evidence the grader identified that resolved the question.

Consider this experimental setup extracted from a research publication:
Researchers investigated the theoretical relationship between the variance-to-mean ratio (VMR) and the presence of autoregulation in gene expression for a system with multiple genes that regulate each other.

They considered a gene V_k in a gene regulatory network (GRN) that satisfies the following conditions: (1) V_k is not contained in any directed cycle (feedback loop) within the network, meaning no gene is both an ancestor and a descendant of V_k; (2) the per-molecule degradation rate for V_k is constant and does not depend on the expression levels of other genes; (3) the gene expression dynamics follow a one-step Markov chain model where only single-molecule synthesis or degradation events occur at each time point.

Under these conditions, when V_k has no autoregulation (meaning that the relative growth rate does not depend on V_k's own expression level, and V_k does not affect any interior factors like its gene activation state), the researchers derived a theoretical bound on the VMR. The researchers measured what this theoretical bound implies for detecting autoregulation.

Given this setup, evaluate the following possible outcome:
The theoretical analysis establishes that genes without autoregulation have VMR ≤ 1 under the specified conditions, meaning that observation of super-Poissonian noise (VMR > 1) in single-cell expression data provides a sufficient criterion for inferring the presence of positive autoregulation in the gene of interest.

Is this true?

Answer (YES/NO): NO